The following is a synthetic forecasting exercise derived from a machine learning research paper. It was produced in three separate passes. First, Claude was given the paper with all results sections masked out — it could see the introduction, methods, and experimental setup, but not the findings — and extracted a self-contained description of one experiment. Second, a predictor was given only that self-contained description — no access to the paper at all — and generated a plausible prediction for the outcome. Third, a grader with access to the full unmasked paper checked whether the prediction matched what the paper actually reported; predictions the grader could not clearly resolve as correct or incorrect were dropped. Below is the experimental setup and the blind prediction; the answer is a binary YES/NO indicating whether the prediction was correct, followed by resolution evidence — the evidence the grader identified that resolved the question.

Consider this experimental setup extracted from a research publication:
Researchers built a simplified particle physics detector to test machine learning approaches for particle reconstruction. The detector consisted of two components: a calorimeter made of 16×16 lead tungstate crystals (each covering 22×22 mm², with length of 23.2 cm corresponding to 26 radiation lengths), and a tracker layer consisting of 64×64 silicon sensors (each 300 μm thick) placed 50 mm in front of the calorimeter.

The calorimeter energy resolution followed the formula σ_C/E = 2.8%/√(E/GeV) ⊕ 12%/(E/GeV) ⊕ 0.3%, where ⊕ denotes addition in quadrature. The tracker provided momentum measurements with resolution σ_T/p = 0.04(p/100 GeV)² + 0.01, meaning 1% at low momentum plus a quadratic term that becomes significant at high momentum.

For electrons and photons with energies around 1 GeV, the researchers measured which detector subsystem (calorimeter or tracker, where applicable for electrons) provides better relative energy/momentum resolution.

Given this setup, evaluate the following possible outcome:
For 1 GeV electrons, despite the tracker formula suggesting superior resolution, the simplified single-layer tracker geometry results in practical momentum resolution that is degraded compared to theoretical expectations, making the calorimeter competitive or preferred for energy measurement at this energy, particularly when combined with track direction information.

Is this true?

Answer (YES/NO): NO